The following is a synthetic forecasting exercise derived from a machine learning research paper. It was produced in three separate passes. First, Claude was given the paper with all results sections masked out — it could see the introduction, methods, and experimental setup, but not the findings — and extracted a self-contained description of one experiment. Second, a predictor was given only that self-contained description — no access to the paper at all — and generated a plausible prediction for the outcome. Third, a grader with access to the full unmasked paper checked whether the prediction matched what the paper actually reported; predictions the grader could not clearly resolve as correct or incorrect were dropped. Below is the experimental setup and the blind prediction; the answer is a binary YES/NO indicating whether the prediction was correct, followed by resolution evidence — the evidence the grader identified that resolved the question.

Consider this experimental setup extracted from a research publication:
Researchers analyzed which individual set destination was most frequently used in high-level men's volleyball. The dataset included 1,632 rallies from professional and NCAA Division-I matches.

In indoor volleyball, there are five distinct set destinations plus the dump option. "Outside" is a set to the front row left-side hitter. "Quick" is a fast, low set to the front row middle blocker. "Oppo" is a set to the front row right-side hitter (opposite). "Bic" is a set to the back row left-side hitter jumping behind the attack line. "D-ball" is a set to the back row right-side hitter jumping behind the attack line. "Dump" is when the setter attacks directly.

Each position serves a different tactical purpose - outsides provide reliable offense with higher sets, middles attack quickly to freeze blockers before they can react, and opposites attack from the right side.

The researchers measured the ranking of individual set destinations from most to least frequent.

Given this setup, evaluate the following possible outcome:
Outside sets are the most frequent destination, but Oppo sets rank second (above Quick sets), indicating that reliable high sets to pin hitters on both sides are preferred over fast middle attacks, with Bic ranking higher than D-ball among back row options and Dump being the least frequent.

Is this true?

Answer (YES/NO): NO